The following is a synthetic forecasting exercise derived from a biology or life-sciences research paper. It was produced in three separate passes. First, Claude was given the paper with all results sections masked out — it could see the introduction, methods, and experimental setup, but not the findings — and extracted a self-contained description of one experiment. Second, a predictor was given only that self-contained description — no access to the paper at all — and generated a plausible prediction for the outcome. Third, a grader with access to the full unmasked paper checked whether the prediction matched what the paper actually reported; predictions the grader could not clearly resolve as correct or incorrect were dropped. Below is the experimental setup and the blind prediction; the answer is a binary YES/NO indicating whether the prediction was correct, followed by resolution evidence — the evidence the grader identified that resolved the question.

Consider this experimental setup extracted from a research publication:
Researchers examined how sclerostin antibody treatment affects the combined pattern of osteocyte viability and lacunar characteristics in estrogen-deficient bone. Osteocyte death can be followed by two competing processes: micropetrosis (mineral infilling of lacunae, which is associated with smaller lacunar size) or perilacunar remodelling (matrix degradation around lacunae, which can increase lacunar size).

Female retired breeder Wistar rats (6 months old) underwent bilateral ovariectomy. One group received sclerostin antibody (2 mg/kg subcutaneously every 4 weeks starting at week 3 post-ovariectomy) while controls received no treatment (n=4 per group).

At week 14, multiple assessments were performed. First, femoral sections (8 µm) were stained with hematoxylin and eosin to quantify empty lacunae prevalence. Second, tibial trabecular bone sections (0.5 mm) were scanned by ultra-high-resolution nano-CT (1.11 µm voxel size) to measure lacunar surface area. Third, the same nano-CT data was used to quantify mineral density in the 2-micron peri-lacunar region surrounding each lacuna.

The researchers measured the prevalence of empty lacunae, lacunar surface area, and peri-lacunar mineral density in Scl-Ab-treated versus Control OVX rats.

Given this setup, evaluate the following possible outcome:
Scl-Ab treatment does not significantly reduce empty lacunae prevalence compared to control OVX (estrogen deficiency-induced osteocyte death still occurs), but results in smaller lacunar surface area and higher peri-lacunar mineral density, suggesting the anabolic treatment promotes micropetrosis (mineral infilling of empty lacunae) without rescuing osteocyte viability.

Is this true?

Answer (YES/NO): NO